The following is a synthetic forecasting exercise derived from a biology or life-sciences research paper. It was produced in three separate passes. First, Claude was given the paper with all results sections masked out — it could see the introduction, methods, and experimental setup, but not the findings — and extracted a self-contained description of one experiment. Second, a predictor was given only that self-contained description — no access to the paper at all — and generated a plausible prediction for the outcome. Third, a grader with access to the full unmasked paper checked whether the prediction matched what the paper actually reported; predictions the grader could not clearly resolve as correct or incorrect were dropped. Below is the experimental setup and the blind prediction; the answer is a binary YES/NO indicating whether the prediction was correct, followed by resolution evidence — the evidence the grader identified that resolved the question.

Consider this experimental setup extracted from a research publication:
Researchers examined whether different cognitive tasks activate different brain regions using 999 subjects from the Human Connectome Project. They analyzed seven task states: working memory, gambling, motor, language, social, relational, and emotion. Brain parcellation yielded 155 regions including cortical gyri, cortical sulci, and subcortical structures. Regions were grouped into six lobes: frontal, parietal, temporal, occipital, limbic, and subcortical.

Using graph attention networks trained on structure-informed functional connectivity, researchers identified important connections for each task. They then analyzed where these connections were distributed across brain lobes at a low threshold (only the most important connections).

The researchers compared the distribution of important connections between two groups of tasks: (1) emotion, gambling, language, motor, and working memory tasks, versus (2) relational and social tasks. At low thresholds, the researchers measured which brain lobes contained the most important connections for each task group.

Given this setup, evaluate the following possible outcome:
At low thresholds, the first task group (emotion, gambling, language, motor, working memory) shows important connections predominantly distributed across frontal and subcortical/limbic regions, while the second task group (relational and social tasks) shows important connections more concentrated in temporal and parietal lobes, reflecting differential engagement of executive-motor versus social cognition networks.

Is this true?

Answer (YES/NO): NO